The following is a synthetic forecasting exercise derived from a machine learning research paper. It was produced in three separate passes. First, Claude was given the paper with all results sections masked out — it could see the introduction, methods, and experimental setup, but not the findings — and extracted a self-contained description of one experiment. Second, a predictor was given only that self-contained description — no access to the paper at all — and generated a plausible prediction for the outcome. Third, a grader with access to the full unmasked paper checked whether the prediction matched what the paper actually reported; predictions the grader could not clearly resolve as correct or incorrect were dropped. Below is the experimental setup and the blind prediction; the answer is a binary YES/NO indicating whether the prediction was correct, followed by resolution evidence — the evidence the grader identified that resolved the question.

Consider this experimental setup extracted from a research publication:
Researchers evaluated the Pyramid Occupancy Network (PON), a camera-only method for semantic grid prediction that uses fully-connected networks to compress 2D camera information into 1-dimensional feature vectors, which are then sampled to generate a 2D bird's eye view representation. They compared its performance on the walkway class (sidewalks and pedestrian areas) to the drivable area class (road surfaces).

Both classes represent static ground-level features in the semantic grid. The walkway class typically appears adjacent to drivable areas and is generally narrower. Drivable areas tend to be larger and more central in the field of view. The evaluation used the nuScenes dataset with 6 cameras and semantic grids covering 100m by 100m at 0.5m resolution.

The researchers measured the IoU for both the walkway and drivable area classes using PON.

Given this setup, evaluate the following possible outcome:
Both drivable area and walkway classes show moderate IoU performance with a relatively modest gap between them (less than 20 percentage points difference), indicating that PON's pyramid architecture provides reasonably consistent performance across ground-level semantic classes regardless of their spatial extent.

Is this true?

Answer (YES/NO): NO